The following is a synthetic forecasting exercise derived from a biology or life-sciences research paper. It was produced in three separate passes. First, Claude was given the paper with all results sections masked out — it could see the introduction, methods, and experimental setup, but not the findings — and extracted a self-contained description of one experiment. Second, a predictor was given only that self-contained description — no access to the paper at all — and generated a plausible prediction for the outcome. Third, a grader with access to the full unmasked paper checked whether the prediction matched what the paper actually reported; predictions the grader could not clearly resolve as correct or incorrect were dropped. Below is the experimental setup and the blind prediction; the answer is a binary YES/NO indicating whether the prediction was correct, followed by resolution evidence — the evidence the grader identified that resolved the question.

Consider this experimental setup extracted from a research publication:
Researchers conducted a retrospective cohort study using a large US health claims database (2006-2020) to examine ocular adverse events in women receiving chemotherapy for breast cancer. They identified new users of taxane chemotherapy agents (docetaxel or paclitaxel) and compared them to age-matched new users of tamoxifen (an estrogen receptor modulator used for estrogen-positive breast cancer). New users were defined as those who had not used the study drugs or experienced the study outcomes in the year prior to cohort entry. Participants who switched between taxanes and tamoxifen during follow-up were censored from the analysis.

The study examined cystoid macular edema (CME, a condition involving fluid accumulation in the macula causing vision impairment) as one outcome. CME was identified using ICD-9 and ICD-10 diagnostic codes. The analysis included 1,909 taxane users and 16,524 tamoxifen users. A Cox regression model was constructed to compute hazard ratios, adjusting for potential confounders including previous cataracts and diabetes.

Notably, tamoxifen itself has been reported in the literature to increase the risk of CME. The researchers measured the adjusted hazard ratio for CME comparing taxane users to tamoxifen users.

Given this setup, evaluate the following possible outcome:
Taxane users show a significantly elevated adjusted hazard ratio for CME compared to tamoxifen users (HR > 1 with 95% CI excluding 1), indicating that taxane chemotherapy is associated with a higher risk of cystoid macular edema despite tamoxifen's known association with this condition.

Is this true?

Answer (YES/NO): NO